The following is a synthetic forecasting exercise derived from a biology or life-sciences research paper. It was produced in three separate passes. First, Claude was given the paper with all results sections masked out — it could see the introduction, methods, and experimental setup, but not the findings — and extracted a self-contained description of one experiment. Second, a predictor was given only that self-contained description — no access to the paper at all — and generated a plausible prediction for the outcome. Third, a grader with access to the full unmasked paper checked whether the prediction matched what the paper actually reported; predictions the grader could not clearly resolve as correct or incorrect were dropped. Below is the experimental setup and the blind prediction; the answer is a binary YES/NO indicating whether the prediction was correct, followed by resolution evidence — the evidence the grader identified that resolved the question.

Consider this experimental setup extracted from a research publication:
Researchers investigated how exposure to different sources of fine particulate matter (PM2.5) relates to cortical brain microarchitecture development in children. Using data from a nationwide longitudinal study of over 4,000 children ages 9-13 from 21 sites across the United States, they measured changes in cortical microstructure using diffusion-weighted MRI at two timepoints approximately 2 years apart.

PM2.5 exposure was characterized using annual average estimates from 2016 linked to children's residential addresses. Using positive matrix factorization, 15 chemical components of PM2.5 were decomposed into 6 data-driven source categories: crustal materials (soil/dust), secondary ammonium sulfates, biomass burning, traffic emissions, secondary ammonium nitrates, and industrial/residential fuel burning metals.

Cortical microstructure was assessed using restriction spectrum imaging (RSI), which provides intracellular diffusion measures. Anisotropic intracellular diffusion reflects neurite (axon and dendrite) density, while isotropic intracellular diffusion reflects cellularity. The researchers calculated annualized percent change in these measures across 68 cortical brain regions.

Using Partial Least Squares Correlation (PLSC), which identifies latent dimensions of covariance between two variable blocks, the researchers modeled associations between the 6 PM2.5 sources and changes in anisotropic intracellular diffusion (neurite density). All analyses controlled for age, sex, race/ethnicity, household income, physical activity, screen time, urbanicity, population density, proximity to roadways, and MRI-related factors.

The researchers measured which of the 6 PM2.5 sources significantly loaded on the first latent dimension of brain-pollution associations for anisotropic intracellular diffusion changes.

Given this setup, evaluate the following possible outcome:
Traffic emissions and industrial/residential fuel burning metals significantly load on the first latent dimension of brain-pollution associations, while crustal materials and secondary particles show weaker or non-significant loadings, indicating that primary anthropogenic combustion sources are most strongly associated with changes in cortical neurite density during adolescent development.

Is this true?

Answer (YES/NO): NO